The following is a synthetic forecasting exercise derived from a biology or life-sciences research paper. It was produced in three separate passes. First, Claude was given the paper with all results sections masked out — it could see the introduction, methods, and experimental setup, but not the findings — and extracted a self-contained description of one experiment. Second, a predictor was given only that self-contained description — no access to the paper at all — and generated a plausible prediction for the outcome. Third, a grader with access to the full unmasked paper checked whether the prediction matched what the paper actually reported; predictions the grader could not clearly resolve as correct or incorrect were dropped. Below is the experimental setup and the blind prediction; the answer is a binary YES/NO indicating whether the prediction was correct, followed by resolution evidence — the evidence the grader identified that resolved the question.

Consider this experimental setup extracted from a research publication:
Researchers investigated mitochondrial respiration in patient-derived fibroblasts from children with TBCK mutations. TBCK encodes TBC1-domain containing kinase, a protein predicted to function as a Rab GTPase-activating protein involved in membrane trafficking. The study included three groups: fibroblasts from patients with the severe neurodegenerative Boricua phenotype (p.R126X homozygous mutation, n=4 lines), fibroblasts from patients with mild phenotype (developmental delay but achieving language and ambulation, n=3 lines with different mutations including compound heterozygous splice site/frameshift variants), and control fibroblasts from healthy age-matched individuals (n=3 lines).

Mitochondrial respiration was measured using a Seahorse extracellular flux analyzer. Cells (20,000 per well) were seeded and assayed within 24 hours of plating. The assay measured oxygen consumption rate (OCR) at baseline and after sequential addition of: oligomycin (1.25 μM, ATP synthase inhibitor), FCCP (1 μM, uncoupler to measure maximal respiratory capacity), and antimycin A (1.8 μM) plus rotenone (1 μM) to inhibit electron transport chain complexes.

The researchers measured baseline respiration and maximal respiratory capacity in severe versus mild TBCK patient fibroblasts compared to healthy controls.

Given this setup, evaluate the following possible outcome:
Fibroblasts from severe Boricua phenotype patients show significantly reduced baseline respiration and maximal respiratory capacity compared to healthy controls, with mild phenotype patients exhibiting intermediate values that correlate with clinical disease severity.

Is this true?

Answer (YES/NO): NO